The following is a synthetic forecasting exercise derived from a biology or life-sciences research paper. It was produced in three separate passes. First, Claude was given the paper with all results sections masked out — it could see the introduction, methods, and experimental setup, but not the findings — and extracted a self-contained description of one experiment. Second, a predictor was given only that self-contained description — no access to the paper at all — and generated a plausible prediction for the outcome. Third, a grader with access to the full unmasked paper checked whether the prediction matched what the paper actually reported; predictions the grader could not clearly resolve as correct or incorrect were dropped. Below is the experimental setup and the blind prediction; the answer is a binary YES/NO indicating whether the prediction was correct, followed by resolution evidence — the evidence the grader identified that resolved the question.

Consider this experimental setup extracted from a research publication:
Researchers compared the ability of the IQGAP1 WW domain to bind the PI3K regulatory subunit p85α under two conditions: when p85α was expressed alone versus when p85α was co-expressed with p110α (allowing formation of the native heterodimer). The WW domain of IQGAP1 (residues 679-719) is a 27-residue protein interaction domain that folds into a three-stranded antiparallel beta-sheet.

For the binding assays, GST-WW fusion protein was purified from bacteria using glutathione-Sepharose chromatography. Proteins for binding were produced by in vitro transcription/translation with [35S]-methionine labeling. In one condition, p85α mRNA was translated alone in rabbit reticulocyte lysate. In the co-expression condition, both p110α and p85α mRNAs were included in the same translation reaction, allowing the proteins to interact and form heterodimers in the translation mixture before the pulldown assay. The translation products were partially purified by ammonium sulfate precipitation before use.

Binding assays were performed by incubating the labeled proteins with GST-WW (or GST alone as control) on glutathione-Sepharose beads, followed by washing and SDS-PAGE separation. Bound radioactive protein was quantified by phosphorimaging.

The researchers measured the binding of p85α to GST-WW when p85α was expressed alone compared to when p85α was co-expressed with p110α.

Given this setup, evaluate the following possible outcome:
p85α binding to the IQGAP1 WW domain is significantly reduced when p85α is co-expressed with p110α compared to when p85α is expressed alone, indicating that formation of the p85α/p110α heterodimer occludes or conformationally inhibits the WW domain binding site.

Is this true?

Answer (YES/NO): NO